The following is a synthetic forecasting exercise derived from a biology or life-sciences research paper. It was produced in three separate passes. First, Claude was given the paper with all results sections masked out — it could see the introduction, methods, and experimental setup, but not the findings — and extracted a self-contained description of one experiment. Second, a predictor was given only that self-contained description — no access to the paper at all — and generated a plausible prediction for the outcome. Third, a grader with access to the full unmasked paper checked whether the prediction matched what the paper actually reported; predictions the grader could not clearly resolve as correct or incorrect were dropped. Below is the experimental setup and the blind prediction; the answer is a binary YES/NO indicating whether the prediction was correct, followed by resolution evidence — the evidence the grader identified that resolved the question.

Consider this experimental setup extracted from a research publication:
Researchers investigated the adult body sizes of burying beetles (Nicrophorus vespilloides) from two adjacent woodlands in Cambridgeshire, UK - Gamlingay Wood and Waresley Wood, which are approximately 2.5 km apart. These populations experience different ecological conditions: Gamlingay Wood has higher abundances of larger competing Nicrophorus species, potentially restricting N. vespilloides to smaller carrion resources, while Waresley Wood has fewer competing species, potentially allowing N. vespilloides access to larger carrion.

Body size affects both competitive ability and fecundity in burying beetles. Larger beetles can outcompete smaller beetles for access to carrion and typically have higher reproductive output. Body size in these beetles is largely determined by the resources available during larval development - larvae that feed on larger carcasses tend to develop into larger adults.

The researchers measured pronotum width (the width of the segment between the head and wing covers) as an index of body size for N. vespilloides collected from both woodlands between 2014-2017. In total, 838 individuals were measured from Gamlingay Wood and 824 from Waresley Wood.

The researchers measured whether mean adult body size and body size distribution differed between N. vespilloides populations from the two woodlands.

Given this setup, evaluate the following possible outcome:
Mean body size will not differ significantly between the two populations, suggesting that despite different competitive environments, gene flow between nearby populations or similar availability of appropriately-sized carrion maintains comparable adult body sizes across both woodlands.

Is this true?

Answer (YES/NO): YES